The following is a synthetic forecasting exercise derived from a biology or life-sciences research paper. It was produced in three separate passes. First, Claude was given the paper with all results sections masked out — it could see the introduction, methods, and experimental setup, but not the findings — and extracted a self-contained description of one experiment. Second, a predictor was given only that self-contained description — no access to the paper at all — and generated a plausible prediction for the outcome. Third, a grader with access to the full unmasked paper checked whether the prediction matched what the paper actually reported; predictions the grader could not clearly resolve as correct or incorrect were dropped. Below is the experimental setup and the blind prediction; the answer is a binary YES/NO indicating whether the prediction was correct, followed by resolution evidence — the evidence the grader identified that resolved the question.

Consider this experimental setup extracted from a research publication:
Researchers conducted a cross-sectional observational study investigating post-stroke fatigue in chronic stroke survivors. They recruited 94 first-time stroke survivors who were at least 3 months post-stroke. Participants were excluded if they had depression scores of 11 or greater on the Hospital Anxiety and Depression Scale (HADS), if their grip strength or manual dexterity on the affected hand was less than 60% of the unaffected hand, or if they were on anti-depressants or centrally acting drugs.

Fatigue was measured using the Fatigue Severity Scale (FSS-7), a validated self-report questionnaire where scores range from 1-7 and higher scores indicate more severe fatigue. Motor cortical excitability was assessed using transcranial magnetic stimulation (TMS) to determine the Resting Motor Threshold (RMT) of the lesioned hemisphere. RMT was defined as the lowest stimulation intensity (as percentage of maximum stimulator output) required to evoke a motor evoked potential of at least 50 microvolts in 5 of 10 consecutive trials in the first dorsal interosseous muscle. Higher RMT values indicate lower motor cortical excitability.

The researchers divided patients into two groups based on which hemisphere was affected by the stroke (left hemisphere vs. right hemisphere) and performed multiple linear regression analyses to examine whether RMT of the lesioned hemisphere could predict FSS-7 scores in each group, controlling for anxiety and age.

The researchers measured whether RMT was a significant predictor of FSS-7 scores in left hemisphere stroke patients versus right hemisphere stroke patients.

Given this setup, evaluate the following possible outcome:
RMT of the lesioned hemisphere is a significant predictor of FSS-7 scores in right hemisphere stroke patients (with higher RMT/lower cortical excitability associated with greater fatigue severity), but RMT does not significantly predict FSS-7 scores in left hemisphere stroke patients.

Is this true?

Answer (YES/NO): NO